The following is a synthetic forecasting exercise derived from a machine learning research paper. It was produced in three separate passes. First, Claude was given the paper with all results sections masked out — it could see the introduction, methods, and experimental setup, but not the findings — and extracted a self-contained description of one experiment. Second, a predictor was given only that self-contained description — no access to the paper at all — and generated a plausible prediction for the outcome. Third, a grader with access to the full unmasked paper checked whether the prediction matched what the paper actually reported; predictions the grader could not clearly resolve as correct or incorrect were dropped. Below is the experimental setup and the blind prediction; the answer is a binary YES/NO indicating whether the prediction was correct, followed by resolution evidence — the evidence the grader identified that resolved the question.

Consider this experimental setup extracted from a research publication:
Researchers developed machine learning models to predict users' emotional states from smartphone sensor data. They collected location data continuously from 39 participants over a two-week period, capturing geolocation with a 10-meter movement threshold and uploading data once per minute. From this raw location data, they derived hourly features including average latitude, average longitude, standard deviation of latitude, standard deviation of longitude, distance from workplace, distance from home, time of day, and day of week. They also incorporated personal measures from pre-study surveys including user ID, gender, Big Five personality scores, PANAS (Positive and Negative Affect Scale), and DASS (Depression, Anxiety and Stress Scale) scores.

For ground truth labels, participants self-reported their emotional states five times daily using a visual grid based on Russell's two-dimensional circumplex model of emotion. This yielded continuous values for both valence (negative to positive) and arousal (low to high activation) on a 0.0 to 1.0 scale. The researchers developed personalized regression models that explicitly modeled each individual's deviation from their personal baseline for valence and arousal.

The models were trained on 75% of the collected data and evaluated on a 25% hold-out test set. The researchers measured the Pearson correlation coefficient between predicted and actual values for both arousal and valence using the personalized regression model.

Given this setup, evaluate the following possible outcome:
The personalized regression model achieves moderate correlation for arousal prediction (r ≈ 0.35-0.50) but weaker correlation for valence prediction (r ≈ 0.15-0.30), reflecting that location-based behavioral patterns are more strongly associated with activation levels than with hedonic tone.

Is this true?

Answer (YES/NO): NO